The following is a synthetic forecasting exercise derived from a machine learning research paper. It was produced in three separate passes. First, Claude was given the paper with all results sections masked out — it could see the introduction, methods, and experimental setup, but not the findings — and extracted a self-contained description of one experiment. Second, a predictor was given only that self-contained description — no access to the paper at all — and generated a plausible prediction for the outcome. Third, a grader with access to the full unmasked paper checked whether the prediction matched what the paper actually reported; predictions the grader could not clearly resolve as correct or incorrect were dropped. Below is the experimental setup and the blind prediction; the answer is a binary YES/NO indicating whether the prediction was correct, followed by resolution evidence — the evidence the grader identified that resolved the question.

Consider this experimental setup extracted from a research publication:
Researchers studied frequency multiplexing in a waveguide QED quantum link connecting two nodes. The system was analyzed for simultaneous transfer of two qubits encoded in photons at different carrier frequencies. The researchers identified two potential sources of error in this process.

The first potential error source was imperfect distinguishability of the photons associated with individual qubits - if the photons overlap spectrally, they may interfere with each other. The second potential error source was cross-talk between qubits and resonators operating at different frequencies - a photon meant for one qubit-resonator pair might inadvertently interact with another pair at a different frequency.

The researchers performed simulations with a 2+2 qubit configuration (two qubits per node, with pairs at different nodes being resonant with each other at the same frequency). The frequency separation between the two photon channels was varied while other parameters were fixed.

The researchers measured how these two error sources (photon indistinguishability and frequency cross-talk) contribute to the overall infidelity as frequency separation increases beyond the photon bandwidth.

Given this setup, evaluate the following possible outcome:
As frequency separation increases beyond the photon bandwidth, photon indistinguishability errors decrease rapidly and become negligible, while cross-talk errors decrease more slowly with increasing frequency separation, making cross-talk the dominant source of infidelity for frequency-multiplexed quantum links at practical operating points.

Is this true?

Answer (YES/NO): NO